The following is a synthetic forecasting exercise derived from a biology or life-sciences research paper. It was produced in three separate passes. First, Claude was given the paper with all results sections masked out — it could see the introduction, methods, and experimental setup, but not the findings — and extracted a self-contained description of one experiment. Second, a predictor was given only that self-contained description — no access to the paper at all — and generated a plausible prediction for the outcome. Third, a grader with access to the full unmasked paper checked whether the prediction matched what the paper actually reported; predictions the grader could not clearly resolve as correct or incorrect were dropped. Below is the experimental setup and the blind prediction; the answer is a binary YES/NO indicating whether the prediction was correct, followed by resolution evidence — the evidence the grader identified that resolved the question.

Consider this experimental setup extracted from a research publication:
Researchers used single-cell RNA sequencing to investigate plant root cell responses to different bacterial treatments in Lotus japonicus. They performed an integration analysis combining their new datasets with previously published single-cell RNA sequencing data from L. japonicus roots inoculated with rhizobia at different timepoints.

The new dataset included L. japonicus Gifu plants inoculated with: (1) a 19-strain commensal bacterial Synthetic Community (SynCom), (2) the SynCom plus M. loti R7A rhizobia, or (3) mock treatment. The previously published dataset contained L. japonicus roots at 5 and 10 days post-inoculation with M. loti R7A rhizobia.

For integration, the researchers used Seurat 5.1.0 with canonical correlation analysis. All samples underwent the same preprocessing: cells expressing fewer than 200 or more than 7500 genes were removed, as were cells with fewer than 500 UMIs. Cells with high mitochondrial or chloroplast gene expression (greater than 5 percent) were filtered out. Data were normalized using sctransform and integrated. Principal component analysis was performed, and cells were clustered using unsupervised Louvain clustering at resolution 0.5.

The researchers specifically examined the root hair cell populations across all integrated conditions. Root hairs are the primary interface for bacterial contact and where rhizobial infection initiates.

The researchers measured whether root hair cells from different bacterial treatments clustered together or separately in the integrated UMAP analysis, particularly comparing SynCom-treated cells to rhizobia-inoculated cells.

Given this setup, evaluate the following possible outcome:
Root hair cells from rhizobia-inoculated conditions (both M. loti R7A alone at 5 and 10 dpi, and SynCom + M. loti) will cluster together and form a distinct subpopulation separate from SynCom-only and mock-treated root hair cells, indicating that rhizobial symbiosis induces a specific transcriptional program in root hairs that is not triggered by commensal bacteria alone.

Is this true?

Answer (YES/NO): NO